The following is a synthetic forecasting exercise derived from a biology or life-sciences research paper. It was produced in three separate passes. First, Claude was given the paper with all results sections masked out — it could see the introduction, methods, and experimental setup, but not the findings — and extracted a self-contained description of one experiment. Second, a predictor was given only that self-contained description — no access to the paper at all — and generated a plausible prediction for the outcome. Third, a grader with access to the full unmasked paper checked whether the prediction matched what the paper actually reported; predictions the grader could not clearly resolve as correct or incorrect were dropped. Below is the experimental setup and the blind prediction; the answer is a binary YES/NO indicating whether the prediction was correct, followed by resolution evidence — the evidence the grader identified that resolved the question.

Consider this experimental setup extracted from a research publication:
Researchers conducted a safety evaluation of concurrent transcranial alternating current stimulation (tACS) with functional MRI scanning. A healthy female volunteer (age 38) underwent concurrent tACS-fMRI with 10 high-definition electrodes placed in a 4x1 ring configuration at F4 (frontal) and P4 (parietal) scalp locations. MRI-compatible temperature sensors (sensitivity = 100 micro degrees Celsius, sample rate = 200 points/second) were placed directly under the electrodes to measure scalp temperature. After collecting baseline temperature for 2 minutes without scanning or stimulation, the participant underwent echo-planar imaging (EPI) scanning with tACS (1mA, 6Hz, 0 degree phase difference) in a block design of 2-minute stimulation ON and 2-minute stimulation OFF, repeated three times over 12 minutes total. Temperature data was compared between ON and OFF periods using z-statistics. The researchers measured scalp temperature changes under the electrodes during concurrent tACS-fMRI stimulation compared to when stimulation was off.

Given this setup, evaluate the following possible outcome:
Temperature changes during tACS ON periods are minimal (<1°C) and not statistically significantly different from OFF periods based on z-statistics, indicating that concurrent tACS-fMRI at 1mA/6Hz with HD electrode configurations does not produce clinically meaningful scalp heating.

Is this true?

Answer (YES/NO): YES